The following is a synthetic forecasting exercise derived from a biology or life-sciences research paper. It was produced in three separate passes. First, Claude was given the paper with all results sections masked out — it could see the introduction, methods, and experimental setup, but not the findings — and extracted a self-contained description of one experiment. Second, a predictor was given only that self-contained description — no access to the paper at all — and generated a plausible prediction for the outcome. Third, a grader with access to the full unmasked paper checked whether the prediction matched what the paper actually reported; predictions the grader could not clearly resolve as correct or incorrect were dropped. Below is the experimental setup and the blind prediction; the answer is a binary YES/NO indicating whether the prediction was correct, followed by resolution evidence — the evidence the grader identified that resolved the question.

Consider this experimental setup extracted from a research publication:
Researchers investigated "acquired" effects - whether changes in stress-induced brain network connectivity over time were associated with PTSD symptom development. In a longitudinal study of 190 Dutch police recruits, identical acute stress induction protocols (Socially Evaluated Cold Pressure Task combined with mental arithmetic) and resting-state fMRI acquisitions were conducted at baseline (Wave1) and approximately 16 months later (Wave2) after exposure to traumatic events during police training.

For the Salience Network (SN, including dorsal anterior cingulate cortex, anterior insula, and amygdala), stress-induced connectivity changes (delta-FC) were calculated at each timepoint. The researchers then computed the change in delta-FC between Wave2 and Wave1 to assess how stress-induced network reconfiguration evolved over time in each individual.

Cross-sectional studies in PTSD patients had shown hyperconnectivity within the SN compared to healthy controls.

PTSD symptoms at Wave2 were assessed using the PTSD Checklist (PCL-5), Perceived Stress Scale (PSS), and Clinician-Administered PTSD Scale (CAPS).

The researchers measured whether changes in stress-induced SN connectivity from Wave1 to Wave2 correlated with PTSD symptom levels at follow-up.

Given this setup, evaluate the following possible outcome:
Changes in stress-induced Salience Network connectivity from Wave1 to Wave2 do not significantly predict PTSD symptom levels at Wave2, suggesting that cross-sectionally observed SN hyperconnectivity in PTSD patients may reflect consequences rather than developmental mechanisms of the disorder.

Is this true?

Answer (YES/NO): NO